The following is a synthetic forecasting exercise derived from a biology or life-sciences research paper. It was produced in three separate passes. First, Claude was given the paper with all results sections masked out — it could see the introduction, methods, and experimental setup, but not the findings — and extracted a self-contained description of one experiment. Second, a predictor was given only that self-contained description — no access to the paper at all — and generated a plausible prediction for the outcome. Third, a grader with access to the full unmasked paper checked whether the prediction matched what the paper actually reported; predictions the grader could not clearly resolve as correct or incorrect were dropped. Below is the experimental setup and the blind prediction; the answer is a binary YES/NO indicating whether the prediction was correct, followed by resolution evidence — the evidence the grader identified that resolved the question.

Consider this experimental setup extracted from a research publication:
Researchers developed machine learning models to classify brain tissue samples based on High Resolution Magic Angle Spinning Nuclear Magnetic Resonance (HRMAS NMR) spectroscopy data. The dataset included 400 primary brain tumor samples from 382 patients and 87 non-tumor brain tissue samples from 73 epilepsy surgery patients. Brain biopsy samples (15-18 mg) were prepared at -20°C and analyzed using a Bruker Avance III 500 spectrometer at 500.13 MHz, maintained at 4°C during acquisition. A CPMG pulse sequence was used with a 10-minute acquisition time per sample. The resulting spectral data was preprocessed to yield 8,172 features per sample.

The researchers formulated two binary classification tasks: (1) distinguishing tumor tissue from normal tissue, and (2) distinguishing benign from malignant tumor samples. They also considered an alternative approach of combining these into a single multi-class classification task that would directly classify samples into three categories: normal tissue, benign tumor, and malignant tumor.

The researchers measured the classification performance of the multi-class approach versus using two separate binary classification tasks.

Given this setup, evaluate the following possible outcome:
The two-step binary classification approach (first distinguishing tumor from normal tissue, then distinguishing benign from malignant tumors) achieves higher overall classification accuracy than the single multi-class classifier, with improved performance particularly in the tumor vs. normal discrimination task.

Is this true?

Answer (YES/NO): YES